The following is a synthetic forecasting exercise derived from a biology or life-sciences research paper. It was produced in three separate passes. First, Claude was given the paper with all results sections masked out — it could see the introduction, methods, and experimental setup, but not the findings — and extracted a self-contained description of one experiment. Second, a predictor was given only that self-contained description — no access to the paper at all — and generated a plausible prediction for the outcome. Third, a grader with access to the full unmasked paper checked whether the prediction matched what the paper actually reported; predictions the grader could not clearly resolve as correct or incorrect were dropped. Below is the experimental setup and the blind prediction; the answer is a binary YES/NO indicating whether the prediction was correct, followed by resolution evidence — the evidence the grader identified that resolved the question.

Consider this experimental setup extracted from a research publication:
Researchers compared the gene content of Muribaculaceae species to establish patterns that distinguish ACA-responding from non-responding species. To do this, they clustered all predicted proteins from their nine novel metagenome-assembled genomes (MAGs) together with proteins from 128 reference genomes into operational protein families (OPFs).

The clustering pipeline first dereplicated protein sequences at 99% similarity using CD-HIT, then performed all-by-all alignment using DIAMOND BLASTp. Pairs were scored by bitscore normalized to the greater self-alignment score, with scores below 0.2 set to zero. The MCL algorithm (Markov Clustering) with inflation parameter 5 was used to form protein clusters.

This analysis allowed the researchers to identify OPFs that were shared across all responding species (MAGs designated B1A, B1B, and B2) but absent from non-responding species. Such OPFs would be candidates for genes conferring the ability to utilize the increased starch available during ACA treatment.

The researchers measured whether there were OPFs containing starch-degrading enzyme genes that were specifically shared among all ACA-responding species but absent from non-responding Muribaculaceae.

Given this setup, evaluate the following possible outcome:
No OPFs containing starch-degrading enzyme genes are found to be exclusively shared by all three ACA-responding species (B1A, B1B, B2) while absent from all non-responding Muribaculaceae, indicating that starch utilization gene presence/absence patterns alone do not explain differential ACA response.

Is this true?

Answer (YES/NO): NO